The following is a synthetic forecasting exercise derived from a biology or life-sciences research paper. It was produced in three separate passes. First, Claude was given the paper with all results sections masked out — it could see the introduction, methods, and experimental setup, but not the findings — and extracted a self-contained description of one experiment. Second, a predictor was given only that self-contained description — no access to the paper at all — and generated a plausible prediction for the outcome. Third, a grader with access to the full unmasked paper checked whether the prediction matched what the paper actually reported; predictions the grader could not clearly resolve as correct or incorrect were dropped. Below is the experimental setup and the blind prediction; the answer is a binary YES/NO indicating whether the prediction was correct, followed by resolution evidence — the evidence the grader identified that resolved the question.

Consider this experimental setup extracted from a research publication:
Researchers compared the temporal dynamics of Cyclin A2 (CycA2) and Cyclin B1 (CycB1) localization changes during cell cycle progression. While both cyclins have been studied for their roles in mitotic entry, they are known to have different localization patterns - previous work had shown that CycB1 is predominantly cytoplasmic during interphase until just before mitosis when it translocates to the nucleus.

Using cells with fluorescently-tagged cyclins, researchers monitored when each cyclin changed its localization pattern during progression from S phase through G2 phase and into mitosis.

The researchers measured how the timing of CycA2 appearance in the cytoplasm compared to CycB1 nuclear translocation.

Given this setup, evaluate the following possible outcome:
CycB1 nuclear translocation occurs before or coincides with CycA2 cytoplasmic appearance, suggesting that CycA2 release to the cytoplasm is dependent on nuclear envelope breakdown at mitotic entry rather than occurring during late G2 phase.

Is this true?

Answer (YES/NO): NO